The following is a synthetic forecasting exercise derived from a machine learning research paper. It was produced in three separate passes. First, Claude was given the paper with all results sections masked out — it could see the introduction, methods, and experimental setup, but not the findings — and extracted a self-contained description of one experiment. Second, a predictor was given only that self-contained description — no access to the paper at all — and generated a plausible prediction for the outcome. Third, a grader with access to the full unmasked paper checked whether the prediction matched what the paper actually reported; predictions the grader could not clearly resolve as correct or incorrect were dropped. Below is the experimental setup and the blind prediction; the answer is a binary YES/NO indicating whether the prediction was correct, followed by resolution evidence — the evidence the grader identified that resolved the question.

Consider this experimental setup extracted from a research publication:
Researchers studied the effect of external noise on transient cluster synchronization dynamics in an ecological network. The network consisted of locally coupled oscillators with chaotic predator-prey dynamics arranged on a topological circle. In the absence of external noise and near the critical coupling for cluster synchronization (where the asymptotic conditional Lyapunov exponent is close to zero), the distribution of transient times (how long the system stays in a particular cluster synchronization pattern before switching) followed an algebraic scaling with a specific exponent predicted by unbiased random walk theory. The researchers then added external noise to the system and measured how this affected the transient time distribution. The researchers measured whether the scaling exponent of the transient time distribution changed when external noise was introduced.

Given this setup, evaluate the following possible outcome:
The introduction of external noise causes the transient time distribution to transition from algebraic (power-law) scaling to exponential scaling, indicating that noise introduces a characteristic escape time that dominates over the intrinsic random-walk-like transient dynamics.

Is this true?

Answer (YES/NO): NO